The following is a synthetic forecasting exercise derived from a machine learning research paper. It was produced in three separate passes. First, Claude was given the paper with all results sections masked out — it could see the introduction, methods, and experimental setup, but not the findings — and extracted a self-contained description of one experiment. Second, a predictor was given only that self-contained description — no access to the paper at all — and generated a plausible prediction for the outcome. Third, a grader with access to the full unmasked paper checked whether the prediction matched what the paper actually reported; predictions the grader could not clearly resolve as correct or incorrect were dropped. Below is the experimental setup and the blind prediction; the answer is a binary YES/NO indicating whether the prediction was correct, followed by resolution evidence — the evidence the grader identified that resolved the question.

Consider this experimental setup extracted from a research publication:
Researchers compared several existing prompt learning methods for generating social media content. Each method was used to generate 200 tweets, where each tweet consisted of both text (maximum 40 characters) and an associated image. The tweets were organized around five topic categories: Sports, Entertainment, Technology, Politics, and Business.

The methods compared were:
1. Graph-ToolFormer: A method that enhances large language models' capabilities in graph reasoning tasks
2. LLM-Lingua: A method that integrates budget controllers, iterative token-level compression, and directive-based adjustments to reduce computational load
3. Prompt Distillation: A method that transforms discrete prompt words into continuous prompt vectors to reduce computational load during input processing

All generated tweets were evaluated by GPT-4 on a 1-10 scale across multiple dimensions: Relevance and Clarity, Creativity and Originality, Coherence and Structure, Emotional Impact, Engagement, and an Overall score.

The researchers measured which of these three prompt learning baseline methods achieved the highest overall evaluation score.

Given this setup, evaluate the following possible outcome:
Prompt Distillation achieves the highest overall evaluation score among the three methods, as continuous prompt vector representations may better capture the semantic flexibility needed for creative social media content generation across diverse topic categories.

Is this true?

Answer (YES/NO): NO